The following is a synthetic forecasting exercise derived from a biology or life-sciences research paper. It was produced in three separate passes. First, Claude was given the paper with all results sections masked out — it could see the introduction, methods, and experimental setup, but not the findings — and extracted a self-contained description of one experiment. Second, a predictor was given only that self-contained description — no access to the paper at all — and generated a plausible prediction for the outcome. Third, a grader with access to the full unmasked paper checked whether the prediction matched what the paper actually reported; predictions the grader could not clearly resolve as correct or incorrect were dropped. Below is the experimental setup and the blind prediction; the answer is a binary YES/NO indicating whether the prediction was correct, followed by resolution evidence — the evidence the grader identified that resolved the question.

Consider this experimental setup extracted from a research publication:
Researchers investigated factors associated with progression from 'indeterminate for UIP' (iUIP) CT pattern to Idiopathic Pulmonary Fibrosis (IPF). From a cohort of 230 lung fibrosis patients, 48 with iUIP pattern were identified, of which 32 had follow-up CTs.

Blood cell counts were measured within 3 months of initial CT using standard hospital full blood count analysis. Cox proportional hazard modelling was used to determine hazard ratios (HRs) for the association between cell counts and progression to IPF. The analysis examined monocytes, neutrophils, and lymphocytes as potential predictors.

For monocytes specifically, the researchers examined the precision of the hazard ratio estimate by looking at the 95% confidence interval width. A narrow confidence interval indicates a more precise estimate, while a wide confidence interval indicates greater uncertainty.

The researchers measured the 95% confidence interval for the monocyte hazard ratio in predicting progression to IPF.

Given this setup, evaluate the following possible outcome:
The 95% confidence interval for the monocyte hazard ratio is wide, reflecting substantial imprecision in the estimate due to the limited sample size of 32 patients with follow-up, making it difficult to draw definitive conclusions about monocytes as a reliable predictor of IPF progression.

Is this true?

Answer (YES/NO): YES